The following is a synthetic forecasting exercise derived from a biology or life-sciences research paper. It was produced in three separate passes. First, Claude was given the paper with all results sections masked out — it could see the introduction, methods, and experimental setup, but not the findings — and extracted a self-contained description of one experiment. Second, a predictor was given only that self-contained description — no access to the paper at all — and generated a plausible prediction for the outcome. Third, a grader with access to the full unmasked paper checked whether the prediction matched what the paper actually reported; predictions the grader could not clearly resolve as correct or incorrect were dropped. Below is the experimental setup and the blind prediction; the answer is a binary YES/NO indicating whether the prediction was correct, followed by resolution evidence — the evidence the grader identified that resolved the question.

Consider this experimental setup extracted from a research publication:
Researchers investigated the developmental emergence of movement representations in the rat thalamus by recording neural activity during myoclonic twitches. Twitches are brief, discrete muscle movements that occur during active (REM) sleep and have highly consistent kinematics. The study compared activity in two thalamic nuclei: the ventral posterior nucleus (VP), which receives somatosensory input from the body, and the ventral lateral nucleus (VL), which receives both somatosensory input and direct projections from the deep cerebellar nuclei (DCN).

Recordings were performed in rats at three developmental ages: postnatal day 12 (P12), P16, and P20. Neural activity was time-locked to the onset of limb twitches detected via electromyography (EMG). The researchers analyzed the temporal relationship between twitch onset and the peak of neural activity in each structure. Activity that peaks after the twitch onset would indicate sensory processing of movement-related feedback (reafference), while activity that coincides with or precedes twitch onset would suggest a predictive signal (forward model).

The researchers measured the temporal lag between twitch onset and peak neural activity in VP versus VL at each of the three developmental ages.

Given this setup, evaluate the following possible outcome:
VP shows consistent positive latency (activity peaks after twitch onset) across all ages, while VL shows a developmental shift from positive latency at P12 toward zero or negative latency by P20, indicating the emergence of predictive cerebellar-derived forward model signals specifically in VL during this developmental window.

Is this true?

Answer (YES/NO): YES